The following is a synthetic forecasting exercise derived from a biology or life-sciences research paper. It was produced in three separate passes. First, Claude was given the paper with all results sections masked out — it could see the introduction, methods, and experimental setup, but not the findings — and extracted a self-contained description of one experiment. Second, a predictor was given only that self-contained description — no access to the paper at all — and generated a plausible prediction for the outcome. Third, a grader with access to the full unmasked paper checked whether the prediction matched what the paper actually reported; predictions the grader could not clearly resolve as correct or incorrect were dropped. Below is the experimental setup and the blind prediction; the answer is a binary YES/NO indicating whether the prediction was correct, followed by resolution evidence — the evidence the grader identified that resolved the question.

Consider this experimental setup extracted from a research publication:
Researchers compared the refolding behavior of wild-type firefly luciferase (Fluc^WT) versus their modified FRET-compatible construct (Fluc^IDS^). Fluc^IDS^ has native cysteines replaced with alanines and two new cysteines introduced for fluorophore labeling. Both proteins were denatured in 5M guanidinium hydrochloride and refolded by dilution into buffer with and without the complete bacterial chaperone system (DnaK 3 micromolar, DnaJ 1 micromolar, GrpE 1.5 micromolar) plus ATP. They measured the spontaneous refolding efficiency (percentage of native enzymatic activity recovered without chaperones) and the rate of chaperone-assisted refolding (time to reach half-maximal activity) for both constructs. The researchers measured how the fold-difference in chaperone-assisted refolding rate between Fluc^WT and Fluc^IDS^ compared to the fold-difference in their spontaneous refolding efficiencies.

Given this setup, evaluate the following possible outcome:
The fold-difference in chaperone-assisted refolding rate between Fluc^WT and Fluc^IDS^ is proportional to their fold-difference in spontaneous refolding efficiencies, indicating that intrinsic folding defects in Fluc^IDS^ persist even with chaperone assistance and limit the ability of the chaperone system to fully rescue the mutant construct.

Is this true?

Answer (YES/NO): NO